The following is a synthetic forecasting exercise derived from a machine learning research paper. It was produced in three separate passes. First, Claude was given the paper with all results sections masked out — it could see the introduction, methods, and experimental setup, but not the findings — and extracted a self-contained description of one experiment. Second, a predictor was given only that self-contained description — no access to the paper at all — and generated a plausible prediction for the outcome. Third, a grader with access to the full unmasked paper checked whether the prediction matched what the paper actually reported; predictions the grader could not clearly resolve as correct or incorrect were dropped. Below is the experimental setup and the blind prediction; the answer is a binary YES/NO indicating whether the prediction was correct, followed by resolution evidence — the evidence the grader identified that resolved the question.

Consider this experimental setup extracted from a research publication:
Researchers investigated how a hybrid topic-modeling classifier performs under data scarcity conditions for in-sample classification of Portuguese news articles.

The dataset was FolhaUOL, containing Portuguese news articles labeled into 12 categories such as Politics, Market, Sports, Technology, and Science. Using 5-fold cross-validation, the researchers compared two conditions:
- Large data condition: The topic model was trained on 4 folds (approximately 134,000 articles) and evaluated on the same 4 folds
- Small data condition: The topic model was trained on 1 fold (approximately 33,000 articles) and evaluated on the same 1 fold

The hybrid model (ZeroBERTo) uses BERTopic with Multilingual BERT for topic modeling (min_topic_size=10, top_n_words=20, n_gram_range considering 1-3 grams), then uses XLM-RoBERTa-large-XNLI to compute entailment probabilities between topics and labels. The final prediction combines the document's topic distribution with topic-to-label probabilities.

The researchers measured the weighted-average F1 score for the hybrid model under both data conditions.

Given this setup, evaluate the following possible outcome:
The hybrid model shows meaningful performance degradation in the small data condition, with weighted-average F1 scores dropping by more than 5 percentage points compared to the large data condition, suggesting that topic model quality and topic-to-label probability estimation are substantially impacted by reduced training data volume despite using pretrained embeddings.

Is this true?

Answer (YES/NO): NO